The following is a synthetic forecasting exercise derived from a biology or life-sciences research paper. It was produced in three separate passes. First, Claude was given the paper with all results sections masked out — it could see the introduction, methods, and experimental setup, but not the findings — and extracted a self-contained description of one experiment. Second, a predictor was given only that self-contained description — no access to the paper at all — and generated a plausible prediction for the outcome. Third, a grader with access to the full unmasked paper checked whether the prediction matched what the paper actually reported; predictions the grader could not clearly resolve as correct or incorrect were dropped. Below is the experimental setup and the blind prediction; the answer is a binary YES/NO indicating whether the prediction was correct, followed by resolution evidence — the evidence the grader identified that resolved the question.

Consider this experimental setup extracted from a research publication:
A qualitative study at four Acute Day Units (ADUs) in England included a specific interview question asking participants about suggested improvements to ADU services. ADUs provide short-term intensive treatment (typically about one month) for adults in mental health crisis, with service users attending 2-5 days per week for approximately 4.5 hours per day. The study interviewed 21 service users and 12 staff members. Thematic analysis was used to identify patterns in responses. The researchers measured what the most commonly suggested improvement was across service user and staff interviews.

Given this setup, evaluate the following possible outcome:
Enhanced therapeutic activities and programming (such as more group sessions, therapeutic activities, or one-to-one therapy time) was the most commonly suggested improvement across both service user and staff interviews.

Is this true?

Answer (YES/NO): NO